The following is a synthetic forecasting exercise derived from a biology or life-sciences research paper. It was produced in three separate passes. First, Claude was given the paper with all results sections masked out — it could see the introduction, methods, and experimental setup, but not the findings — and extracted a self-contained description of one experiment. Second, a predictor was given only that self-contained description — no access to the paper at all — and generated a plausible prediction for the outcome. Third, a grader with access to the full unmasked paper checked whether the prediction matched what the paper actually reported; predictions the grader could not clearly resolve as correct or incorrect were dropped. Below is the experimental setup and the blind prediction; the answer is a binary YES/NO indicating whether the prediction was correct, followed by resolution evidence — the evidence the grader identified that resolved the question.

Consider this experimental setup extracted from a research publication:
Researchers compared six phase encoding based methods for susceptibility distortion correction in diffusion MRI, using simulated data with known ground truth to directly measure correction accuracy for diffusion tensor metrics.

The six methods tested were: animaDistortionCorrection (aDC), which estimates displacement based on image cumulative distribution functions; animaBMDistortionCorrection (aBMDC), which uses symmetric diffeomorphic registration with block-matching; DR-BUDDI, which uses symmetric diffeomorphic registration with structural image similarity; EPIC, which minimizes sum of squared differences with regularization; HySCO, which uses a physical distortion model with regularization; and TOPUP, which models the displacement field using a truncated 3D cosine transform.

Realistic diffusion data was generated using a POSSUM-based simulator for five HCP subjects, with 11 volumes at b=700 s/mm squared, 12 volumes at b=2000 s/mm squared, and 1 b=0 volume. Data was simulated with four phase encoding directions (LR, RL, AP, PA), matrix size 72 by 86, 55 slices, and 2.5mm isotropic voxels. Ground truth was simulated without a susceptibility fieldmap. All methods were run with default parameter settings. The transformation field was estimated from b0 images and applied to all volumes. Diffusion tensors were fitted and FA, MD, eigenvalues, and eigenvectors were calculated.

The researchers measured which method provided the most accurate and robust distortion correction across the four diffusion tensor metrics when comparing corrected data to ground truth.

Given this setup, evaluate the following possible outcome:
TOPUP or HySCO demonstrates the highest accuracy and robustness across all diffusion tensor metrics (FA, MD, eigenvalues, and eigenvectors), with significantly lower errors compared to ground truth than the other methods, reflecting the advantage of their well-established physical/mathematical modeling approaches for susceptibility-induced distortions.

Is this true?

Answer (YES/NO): YES